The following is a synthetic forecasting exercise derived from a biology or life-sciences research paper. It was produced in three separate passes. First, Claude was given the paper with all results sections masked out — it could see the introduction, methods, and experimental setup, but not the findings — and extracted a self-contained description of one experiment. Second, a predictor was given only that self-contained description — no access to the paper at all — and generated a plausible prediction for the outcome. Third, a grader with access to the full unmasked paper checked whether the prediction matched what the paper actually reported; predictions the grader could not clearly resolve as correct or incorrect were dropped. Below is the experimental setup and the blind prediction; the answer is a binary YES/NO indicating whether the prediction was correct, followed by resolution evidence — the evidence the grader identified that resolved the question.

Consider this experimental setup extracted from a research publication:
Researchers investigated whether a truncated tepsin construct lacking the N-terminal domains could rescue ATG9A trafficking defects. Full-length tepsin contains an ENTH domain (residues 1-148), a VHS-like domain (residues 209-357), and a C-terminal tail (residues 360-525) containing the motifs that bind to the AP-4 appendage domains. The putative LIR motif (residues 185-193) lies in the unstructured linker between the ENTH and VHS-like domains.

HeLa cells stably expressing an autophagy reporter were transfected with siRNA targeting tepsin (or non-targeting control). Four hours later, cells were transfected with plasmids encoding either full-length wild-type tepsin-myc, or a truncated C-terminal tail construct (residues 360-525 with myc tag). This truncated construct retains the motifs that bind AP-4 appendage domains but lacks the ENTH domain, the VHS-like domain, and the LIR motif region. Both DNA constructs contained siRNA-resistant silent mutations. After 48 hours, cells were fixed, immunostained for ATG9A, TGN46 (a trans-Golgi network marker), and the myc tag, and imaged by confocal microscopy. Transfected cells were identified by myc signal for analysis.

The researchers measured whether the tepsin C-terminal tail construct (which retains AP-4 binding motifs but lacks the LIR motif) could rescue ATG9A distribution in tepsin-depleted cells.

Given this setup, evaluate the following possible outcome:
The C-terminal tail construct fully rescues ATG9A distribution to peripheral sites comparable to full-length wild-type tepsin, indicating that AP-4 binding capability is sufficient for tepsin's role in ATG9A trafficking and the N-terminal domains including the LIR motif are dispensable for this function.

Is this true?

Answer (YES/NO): NO